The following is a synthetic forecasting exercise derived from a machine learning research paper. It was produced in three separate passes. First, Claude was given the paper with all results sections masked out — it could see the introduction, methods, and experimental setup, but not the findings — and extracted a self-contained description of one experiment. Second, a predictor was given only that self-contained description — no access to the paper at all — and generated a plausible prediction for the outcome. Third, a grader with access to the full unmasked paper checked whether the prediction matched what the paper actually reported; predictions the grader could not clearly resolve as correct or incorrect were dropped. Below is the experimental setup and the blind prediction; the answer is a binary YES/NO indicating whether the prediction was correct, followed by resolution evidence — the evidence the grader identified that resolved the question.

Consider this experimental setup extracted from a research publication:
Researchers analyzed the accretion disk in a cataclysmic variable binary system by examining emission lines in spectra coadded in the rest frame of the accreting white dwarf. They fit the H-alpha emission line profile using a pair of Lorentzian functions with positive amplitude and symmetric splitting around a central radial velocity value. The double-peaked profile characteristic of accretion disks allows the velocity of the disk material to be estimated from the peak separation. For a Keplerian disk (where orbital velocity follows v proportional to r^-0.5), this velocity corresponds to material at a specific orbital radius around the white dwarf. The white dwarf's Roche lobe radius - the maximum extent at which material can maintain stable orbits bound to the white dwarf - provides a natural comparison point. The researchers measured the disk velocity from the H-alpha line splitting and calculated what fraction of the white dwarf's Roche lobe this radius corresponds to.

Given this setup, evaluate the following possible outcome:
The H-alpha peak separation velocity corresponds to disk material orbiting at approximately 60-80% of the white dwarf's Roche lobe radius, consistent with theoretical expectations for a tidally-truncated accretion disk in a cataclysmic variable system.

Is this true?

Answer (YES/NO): NO